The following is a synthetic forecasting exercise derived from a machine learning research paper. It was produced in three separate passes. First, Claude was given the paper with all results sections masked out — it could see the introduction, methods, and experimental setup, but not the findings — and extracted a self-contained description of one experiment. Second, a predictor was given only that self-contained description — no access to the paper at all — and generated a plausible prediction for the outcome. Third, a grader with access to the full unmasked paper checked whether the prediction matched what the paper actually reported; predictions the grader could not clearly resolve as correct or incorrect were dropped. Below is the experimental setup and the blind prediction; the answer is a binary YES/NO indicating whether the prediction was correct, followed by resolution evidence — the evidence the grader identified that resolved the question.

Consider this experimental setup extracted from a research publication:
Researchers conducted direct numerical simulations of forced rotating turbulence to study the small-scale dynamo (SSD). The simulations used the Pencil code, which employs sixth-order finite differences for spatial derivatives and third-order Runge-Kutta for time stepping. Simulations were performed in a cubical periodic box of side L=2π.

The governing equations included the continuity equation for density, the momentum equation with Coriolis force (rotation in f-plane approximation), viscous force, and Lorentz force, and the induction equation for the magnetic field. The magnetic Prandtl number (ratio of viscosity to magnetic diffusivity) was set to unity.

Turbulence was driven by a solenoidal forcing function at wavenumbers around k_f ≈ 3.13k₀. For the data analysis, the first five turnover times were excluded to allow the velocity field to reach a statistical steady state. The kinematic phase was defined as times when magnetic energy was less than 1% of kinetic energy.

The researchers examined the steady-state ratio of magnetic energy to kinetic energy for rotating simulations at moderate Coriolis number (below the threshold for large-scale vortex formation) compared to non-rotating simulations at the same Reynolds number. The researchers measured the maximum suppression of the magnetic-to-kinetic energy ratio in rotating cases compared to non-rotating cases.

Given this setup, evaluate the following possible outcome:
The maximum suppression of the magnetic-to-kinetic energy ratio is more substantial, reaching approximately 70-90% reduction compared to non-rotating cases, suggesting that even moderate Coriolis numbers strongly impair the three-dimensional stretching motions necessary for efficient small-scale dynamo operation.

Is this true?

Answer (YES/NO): NO